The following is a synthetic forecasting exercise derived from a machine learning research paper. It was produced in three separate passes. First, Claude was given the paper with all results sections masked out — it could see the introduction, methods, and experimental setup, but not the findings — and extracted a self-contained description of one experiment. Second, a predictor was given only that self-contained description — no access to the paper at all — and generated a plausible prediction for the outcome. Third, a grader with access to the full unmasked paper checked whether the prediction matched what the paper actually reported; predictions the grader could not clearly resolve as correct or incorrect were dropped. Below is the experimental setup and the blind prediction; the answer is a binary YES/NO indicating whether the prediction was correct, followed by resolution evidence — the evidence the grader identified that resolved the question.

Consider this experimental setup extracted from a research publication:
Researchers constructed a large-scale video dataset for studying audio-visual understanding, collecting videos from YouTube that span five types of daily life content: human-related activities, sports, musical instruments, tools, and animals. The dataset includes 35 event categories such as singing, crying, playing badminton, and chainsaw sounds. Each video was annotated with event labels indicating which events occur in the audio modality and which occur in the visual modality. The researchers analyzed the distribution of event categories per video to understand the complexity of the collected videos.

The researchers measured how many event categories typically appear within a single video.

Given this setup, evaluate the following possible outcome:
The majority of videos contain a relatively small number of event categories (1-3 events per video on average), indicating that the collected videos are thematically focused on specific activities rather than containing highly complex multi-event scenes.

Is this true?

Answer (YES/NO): NO